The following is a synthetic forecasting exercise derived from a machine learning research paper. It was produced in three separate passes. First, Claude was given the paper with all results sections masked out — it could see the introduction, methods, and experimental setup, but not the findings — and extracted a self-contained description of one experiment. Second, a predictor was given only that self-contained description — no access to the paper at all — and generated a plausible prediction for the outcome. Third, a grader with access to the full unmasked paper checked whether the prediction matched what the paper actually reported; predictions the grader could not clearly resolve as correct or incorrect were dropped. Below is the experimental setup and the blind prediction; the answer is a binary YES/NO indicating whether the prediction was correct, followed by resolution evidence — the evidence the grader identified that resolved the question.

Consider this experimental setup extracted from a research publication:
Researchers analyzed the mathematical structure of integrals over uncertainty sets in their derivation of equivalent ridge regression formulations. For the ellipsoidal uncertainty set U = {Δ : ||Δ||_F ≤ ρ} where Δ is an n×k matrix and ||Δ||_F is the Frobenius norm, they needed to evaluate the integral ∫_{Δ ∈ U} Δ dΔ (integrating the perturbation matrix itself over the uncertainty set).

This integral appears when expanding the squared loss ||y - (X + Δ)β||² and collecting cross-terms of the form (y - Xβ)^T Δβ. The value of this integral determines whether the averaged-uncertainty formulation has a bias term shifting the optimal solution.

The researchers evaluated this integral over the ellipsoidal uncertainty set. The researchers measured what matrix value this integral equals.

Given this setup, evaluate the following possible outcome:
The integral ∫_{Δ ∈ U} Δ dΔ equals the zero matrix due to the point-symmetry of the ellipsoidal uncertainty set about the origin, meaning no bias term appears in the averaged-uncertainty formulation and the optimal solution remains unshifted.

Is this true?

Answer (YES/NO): YES